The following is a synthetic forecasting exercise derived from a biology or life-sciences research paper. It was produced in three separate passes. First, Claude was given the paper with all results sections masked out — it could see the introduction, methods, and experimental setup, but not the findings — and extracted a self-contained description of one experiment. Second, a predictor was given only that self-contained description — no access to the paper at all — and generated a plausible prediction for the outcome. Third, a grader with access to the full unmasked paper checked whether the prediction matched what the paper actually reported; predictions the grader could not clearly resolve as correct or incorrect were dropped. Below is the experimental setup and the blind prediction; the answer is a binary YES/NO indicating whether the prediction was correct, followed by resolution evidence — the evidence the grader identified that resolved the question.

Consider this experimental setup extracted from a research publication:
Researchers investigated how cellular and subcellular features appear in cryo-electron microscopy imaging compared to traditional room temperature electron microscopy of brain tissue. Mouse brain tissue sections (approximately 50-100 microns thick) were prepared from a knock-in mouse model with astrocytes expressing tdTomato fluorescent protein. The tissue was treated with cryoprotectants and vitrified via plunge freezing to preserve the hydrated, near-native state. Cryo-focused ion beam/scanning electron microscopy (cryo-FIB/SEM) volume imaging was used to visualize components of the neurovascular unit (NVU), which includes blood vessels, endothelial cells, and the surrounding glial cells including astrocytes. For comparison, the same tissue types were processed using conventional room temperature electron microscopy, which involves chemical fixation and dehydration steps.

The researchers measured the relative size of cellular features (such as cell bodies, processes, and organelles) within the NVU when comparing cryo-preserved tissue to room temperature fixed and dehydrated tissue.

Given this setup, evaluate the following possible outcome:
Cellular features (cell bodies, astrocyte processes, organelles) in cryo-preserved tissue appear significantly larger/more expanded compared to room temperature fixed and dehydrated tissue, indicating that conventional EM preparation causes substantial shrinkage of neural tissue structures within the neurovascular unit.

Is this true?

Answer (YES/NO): YES